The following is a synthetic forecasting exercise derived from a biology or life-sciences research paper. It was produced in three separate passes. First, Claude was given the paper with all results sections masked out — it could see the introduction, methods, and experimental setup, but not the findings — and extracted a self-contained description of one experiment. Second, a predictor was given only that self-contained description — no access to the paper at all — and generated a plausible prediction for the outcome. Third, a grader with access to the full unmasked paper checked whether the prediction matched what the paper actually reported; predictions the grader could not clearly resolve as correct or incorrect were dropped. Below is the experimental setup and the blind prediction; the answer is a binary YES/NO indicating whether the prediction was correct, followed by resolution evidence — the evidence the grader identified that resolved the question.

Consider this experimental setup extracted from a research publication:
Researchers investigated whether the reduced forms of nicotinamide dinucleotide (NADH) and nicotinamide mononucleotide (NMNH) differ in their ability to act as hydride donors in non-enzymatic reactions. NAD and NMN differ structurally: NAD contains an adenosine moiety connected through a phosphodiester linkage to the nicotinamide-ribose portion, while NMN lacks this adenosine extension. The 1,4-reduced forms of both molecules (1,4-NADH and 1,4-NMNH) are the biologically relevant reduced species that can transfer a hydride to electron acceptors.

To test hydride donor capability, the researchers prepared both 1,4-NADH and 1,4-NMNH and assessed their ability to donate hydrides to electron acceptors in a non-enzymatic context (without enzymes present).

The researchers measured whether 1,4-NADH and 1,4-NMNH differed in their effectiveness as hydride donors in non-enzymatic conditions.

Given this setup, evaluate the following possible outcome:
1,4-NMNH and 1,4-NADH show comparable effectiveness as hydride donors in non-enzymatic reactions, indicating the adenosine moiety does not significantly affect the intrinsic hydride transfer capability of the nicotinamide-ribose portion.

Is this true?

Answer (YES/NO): YES